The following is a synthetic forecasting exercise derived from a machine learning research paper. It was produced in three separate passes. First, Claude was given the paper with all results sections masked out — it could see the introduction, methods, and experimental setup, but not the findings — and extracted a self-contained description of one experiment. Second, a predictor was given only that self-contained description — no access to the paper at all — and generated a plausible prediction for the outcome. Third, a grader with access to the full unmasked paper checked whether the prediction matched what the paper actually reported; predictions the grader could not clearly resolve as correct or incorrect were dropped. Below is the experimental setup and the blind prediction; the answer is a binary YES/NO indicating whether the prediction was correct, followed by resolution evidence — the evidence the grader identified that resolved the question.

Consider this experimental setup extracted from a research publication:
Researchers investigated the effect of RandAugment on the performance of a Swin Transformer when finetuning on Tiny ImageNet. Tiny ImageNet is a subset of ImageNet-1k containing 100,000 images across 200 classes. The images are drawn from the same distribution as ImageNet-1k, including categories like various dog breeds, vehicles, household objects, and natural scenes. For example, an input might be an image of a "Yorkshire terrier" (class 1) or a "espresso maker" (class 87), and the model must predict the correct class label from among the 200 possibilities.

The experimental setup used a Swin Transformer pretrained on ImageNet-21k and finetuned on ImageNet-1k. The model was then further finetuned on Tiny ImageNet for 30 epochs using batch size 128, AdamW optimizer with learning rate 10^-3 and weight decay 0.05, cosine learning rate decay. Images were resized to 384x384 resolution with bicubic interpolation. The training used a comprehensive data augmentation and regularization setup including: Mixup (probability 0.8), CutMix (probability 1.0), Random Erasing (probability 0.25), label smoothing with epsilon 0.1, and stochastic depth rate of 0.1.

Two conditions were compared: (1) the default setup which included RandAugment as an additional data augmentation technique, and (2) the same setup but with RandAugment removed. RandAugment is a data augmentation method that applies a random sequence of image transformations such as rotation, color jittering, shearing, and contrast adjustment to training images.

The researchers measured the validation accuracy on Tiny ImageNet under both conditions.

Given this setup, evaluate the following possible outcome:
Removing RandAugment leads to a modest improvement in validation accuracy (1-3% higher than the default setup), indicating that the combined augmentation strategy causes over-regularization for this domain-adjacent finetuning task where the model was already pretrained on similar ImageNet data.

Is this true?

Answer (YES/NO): NO